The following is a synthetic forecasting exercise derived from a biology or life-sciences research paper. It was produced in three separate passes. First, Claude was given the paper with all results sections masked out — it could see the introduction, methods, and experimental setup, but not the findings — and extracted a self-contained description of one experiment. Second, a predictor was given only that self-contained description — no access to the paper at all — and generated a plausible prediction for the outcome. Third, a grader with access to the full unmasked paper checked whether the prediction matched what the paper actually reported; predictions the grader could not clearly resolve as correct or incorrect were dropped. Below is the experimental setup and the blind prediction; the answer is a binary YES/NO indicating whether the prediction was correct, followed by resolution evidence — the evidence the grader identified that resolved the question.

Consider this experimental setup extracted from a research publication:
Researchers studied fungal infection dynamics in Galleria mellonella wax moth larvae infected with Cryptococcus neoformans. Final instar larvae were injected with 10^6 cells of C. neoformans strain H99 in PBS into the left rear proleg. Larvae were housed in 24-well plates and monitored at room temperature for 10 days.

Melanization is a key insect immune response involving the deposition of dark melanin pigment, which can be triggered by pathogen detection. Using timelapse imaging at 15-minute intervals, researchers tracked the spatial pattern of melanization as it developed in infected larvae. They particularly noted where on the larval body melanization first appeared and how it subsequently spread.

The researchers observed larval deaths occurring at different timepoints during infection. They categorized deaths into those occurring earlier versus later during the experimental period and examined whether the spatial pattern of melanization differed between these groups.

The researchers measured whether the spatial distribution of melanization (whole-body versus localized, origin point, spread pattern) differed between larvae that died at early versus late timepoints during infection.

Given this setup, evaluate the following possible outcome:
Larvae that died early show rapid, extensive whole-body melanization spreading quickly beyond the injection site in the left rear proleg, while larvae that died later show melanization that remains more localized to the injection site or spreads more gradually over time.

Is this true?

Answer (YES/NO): NO